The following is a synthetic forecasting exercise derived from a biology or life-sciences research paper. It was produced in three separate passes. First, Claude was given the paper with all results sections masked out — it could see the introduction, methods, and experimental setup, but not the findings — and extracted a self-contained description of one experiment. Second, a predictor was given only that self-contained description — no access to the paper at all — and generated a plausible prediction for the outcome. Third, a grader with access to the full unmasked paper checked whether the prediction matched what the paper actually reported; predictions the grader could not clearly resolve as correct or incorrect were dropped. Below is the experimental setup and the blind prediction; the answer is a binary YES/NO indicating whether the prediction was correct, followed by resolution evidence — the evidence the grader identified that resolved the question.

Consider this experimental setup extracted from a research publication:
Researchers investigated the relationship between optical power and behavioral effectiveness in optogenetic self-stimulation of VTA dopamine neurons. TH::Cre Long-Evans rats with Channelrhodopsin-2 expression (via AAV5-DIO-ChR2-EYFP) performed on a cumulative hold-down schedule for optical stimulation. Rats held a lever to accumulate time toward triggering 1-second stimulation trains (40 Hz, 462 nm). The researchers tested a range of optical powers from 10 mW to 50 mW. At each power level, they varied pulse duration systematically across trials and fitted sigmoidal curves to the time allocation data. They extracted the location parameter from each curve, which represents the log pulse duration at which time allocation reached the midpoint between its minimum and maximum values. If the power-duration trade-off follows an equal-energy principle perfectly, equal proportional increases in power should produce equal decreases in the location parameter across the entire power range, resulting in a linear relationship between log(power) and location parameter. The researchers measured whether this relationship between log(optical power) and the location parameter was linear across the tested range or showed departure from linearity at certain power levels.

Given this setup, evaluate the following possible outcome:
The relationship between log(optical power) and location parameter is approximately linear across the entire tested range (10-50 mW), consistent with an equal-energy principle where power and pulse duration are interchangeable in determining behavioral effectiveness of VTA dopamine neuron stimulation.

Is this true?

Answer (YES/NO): NO